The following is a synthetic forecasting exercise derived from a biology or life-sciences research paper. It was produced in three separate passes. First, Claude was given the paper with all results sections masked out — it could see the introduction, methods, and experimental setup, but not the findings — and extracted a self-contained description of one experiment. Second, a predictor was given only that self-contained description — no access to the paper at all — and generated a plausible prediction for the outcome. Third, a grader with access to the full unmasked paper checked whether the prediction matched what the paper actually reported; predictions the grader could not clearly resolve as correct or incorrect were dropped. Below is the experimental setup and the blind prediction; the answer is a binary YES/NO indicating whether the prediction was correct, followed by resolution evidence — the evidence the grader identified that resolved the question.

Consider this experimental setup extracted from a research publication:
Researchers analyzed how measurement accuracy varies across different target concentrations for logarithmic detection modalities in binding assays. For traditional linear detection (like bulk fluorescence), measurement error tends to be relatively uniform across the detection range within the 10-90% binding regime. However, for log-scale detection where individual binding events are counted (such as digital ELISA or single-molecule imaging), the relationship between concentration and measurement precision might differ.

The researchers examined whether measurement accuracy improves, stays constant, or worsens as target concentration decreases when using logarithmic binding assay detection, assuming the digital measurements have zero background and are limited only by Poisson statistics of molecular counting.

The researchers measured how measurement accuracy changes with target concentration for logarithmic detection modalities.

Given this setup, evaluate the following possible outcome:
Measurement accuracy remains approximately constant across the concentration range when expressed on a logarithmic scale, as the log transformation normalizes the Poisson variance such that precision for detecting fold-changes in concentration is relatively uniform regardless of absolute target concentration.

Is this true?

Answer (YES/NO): NO